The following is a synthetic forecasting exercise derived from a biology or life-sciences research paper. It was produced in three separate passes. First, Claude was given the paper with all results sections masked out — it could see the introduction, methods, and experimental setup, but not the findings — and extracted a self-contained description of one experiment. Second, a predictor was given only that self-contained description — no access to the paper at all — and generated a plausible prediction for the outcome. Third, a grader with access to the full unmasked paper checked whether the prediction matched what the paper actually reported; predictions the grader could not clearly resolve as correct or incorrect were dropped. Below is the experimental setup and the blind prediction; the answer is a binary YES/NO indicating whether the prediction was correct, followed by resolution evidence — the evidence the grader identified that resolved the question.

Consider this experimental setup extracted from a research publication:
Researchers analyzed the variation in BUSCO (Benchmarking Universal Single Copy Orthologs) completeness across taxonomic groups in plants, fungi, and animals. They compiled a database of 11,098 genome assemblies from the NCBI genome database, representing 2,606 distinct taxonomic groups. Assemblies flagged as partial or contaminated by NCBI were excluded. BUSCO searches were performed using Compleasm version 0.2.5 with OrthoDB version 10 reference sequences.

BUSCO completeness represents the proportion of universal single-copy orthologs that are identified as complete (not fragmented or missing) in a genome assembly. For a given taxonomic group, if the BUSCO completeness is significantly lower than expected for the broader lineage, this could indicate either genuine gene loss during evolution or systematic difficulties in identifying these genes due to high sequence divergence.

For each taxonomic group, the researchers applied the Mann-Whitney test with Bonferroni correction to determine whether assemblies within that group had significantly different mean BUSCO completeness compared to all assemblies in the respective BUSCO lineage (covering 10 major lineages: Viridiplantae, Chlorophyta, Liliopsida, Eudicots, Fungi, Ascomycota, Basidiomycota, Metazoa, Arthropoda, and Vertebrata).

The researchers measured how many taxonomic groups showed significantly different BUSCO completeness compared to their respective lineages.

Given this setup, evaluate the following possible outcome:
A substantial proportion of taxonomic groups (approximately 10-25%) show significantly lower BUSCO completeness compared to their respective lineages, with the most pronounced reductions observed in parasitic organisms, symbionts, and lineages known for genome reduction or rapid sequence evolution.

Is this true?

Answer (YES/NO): NO